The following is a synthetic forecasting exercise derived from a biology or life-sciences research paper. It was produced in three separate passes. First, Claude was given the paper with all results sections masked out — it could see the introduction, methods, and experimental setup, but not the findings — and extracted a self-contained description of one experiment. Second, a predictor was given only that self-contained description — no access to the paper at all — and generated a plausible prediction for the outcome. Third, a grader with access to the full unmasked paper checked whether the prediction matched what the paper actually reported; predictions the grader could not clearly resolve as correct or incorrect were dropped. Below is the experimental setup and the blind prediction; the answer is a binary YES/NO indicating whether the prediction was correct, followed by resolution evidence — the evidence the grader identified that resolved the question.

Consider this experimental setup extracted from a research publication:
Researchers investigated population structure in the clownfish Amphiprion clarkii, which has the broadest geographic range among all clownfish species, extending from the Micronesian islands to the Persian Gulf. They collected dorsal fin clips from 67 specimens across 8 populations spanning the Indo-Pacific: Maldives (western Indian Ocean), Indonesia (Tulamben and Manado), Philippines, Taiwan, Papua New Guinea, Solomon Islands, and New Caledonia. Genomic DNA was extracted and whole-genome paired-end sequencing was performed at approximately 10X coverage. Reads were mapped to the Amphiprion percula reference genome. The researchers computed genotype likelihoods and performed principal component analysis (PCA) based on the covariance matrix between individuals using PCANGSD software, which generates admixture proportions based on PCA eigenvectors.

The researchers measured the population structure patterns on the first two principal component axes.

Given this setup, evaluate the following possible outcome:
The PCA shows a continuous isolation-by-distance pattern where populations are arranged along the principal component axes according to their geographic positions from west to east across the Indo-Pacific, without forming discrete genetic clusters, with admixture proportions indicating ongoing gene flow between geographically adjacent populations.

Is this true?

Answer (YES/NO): NO